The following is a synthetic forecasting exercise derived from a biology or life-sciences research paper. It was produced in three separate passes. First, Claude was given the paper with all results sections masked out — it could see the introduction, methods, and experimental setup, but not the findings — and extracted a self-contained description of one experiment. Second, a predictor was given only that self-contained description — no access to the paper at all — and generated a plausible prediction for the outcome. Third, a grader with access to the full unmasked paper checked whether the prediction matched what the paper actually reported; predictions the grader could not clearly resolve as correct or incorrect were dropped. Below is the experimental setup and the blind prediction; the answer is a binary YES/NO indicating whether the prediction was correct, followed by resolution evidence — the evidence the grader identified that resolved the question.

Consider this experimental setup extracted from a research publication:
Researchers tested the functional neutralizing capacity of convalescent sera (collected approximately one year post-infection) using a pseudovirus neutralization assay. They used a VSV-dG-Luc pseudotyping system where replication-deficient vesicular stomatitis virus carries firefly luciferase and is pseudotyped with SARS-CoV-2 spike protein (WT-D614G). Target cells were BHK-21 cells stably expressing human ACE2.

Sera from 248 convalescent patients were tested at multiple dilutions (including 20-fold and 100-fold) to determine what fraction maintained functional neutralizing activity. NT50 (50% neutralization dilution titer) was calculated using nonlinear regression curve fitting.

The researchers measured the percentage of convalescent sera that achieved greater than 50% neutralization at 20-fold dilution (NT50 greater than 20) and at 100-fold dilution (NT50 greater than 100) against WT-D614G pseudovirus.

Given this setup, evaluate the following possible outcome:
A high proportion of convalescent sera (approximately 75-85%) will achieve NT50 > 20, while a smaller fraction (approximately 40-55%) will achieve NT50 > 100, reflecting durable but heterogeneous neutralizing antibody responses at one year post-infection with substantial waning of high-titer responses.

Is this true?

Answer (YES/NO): NO